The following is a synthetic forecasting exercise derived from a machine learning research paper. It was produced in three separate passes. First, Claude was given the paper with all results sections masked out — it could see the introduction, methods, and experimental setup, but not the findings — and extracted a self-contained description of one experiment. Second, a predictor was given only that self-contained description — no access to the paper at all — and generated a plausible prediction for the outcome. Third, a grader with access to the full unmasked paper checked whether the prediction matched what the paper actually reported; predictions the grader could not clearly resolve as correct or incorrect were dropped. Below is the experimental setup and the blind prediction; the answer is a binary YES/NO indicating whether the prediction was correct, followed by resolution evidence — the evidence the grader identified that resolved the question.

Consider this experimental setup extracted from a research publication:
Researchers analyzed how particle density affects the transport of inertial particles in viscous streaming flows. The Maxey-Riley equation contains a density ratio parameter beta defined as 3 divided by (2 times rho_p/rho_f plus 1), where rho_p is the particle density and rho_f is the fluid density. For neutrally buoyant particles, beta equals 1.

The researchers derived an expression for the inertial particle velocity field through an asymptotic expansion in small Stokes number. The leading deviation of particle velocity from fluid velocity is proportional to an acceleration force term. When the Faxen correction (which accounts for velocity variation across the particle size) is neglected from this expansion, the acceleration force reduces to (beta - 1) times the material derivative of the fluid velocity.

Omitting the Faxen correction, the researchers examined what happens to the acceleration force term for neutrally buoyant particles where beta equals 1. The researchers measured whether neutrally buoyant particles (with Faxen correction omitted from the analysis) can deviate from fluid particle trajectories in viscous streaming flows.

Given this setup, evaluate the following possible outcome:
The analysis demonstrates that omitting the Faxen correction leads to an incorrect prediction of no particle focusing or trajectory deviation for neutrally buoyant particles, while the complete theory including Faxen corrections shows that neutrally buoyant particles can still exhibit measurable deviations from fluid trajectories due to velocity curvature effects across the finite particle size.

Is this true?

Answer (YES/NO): YES